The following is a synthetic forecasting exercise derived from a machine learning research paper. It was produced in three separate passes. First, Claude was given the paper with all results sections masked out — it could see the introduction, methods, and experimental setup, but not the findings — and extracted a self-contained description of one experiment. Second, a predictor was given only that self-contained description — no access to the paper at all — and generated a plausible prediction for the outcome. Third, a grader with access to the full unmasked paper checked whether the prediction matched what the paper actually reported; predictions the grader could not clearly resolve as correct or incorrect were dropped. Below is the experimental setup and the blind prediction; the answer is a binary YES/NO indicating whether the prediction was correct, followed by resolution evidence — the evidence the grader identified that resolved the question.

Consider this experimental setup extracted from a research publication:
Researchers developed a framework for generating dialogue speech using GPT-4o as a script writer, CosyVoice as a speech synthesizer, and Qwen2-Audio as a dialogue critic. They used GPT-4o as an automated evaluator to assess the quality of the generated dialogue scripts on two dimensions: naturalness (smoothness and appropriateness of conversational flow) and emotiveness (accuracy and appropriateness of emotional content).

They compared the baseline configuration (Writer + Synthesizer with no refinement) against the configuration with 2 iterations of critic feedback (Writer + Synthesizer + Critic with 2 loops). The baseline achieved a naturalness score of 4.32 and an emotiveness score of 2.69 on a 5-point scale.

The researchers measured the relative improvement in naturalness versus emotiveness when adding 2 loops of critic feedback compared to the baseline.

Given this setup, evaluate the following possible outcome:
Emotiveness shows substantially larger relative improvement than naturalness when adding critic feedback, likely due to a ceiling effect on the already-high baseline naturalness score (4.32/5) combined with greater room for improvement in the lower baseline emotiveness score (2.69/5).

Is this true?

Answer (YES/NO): YES